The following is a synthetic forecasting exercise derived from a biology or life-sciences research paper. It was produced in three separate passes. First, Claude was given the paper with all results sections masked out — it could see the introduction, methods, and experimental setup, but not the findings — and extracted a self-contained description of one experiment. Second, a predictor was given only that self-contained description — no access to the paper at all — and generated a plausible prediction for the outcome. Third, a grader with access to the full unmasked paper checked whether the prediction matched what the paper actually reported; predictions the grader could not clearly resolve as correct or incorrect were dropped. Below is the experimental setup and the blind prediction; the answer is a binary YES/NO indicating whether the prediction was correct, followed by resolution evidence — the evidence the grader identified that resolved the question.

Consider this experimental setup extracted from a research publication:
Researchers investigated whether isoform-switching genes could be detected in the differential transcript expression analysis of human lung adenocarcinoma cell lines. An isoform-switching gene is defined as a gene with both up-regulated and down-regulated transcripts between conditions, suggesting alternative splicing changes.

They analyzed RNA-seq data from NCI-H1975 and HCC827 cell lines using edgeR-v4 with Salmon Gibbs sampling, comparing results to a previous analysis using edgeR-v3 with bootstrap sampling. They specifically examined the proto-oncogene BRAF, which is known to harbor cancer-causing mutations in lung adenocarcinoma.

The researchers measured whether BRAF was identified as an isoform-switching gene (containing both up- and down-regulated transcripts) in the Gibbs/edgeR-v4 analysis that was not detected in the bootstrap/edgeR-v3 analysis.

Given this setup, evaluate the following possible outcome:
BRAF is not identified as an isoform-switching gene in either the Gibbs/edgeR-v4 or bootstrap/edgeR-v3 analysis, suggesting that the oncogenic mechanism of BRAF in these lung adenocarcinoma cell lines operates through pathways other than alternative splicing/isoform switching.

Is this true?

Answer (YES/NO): NO